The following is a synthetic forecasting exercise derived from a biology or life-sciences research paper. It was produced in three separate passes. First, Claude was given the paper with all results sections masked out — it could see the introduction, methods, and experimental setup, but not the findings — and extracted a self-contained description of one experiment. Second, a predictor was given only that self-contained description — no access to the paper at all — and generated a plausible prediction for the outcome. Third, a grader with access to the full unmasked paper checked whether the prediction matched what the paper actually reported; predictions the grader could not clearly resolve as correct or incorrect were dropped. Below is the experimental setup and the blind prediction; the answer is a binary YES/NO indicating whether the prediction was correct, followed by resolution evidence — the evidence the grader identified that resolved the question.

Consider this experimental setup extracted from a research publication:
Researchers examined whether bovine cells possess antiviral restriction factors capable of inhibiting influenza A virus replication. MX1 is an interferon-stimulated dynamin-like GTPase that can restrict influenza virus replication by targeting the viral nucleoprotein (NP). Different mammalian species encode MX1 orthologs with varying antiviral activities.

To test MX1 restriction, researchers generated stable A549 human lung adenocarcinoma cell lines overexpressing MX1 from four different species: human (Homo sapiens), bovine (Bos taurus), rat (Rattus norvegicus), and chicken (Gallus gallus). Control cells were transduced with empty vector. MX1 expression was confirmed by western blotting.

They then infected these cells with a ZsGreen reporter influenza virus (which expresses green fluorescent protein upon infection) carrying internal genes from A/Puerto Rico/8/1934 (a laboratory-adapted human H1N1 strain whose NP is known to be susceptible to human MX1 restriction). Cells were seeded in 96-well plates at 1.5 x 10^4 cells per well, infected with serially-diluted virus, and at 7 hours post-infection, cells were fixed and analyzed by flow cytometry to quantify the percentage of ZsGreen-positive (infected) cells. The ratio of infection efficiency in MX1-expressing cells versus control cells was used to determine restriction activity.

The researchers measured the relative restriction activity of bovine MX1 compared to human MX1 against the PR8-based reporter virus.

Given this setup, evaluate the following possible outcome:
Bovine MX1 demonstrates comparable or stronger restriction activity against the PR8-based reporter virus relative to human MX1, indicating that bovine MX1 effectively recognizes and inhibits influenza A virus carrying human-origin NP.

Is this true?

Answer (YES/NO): YES